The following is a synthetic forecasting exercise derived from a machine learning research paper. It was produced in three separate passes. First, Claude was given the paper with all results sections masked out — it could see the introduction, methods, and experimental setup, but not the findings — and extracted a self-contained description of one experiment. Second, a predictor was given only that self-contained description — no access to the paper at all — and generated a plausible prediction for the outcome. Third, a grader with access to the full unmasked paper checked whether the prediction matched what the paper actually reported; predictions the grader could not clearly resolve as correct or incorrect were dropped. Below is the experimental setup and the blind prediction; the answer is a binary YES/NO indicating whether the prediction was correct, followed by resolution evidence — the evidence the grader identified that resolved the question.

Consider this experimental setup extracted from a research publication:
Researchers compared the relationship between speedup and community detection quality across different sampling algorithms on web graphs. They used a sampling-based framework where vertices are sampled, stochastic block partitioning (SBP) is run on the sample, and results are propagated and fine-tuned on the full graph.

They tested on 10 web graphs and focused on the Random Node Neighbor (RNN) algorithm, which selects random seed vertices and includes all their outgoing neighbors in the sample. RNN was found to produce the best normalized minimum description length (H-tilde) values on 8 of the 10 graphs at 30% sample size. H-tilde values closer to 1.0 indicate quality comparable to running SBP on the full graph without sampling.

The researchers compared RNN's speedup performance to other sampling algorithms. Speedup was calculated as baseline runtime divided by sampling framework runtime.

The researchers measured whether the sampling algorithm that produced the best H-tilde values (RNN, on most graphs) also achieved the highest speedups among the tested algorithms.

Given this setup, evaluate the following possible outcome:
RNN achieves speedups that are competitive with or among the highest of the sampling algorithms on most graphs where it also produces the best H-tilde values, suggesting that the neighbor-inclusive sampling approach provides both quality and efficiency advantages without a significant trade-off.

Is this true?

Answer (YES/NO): NO